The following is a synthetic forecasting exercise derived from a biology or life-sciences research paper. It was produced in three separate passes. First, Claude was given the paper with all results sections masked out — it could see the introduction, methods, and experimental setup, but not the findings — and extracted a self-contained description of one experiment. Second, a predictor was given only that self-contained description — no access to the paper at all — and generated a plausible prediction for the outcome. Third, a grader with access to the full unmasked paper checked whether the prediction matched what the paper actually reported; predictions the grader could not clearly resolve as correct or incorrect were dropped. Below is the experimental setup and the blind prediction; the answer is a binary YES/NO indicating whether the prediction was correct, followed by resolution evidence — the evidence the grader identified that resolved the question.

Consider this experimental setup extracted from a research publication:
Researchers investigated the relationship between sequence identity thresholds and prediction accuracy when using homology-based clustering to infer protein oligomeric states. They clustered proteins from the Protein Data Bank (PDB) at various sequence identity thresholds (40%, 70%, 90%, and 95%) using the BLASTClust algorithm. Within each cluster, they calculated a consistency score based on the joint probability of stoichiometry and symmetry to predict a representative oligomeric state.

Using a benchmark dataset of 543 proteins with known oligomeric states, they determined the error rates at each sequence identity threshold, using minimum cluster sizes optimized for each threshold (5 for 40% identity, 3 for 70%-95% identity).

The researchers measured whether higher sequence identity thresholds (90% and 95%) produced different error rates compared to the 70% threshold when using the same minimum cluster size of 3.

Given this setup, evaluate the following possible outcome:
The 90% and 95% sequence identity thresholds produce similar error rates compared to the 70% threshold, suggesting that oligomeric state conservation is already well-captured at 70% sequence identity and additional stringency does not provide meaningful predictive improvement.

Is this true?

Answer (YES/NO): YES